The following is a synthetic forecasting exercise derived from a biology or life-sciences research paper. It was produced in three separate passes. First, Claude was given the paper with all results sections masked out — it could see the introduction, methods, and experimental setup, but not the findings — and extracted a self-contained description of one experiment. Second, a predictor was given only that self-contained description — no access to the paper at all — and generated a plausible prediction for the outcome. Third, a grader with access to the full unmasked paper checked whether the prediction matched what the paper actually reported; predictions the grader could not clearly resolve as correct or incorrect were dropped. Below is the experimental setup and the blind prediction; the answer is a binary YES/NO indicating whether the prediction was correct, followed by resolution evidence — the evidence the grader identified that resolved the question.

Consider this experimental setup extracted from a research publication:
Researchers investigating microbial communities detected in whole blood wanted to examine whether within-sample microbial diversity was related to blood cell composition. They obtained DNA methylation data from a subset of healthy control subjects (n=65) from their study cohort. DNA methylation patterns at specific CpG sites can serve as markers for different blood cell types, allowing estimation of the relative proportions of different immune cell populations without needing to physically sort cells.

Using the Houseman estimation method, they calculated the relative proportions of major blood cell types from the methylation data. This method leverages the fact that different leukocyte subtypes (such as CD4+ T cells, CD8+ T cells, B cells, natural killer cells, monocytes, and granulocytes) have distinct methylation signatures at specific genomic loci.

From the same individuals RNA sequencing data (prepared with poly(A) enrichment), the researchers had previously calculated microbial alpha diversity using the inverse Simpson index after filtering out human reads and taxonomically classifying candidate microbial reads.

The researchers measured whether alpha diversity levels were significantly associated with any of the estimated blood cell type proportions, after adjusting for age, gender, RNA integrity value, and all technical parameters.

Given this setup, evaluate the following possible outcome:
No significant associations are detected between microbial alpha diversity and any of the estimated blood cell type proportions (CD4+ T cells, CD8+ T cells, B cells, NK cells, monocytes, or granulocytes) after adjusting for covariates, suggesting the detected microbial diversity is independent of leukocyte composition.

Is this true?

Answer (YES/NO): NO